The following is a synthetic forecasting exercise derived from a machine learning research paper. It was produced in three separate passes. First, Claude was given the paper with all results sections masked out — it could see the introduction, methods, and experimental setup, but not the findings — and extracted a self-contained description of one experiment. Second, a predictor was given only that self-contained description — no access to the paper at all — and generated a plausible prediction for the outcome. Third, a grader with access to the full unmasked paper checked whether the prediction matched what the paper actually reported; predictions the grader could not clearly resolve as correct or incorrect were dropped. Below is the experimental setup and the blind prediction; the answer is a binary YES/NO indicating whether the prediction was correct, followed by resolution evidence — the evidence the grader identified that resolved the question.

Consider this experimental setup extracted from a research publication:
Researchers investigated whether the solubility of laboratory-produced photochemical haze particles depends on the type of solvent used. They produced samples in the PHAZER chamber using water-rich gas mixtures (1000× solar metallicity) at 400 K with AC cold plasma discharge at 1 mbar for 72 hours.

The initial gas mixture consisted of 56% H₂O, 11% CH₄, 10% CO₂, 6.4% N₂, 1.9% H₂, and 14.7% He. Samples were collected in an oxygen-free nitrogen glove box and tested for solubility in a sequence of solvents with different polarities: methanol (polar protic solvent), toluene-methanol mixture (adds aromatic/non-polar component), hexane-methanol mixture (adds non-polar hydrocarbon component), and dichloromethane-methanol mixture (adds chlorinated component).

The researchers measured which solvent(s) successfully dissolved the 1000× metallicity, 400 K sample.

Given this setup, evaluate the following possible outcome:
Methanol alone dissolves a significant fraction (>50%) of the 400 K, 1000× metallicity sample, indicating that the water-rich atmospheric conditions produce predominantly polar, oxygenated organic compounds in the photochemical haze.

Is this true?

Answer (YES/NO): YES